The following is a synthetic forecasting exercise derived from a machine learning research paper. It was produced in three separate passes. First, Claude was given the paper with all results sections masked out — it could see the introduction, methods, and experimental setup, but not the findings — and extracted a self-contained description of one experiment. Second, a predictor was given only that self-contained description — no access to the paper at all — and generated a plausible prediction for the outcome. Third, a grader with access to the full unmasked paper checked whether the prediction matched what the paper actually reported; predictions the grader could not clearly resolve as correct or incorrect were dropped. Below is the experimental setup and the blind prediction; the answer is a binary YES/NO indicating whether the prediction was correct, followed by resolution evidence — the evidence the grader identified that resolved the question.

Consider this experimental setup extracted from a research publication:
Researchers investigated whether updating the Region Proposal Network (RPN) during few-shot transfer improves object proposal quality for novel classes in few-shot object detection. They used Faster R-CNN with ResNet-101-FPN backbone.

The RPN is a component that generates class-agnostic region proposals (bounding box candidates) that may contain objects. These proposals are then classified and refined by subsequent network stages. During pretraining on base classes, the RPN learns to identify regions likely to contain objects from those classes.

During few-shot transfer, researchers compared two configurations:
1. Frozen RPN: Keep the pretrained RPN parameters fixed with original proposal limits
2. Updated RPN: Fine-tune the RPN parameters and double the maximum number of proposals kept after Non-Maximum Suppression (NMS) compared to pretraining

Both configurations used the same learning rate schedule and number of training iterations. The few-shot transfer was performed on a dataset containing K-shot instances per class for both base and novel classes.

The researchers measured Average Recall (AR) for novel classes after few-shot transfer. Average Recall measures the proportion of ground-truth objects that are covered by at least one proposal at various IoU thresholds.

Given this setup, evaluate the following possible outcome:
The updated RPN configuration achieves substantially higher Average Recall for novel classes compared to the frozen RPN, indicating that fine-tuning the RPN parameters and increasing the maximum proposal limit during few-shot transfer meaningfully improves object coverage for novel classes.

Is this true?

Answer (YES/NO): YES